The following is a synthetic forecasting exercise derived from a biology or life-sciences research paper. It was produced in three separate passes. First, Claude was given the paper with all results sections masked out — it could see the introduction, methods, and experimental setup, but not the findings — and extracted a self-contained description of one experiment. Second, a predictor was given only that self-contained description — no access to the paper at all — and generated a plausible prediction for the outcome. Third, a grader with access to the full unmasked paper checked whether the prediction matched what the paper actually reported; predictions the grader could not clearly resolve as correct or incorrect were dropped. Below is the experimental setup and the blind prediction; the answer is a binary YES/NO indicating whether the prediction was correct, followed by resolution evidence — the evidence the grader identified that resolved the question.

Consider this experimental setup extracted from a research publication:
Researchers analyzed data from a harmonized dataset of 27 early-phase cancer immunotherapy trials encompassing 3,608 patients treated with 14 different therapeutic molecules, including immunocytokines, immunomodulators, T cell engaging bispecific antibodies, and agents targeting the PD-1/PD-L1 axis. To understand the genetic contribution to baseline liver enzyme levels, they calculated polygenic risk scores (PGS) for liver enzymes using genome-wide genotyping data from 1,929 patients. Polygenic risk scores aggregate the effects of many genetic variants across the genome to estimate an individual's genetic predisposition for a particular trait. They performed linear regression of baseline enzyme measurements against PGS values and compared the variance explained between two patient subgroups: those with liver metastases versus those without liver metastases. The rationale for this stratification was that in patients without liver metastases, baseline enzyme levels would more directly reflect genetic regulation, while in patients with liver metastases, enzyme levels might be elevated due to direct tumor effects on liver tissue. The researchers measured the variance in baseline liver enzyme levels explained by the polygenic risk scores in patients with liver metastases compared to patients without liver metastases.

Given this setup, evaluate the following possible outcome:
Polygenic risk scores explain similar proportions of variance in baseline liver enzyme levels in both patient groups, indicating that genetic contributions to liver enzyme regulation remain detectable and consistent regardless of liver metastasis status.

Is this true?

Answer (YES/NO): NO